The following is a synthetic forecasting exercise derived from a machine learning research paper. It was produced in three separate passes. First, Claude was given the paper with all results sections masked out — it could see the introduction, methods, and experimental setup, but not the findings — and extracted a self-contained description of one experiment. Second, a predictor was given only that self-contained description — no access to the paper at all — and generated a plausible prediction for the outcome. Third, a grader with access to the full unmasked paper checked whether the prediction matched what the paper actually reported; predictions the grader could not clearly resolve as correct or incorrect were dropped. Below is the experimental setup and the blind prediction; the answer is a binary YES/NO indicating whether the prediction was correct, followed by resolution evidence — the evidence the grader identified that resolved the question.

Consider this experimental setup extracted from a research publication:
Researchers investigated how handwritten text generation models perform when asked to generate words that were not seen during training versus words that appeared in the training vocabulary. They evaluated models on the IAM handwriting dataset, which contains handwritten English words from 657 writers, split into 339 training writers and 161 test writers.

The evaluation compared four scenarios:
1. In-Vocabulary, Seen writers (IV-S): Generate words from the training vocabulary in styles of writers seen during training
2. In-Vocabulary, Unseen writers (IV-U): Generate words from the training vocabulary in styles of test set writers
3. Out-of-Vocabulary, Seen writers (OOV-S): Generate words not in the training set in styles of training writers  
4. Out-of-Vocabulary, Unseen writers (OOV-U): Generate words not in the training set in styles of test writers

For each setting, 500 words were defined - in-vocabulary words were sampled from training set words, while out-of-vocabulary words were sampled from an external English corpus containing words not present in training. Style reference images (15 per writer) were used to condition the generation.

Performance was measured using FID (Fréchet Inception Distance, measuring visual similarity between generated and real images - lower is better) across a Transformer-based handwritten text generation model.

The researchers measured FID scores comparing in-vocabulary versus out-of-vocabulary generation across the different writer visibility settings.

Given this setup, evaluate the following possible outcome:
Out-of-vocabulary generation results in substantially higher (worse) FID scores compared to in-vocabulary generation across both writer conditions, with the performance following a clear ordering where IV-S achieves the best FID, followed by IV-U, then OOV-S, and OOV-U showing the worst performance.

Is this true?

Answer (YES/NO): NO